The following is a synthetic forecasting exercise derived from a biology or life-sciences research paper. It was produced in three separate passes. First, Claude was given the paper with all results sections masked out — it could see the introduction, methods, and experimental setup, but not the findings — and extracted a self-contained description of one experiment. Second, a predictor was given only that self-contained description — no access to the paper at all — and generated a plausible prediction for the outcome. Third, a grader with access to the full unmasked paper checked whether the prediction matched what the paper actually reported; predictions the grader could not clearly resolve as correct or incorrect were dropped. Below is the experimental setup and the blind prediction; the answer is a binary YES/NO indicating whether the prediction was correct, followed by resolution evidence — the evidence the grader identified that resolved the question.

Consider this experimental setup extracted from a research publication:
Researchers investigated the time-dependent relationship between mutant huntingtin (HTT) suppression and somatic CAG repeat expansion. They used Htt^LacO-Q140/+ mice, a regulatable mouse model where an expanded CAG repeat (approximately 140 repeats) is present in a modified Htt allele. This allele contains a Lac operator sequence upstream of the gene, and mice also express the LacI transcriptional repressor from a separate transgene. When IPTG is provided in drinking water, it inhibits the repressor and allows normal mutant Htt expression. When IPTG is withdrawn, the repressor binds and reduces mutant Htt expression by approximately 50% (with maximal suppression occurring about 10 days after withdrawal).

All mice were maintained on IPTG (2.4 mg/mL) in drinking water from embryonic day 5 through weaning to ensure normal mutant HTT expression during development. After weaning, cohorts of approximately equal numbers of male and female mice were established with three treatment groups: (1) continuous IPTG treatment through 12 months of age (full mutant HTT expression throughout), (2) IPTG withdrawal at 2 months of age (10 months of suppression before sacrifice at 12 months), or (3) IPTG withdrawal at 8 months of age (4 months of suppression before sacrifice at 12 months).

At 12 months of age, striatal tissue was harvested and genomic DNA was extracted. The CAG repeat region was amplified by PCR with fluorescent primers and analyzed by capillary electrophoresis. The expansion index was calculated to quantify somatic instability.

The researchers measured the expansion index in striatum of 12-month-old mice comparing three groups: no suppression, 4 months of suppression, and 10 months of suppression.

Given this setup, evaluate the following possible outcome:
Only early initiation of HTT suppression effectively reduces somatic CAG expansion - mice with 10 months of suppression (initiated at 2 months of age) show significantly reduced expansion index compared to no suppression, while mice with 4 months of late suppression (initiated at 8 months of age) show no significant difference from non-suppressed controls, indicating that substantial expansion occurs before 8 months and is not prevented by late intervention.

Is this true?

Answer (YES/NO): NO